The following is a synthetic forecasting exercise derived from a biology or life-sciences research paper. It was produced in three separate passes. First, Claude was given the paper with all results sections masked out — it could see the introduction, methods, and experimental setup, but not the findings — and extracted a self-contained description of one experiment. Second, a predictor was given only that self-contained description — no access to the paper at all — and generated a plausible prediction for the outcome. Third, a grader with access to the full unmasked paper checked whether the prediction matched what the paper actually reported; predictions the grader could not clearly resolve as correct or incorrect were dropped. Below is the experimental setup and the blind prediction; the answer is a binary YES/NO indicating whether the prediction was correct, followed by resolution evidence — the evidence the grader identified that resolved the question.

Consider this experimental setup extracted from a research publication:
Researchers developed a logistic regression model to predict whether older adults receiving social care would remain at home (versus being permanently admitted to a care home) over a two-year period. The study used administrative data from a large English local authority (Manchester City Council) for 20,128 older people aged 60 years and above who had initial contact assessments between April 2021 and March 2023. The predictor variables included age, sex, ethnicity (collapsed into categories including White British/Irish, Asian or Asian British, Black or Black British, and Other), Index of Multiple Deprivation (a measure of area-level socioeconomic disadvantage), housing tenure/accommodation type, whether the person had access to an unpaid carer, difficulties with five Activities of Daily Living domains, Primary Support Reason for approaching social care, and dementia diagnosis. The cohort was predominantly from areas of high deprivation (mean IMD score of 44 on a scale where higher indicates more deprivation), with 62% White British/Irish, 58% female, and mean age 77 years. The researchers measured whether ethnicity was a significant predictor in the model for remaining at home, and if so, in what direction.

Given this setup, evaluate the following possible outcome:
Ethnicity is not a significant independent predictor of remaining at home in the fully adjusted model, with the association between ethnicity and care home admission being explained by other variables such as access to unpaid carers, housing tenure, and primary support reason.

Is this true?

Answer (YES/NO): NO